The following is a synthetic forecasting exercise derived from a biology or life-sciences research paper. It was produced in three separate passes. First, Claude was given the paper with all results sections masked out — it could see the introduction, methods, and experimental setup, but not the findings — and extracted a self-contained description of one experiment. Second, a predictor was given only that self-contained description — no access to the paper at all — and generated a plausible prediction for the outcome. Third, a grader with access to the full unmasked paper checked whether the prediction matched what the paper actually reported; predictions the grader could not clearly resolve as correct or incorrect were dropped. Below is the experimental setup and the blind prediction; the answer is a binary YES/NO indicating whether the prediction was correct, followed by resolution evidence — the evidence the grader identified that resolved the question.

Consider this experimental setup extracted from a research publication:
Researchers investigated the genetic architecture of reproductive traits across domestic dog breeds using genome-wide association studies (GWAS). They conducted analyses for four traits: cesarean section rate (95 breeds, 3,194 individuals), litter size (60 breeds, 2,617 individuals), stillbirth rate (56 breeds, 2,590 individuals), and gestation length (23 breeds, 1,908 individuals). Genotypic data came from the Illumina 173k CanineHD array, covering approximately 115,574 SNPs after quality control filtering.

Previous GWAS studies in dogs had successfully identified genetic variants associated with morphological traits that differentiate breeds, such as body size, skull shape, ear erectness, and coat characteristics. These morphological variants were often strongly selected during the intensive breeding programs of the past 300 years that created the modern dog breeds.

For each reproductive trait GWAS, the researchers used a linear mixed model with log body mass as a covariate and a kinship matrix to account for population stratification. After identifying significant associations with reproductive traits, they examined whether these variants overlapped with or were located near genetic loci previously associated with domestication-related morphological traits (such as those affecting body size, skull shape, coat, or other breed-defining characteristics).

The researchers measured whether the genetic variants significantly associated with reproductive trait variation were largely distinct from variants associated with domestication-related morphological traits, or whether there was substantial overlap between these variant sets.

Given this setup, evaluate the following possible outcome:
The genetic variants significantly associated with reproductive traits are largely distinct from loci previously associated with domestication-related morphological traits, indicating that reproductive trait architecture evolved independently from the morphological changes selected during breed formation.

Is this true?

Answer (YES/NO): NO